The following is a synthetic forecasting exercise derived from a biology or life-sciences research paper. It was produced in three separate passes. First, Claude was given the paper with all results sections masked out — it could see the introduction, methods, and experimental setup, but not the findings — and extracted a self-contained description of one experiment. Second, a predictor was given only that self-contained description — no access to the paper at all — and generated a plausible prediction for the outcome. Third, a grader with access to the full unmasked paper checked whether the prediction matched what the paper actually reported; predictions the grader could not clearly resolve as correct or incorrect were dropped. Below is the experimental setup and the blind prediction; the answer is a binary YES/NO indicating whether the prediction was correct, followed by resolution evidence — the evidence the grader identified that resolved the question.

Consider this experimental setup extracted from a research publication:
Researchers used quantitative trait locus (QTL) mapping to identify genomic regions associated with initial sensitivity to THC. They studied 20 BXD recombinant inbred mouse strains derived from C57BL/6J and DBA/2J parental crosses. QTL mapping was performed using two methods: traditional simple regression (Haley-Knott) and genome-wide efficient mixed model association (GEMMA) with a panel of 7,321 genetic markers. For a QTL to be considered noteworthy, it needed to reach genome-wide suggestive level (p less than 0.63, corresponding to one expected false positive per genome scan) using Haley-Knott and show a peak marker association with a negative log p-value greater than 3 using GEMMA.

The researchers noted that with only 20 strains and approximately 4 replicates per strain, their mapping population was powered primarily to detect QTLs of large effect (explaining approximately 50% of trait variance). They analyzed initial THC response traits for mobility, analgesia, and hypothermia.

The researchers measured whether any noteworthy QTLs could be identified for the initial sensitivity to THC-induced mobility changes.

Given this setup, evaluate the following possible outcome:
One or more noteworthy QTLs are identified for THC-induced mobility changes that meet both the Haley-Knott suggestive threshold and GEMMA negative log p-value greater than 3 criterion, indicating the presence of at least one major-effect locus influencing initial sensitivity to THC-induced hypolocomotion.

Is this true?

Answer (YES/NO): YES